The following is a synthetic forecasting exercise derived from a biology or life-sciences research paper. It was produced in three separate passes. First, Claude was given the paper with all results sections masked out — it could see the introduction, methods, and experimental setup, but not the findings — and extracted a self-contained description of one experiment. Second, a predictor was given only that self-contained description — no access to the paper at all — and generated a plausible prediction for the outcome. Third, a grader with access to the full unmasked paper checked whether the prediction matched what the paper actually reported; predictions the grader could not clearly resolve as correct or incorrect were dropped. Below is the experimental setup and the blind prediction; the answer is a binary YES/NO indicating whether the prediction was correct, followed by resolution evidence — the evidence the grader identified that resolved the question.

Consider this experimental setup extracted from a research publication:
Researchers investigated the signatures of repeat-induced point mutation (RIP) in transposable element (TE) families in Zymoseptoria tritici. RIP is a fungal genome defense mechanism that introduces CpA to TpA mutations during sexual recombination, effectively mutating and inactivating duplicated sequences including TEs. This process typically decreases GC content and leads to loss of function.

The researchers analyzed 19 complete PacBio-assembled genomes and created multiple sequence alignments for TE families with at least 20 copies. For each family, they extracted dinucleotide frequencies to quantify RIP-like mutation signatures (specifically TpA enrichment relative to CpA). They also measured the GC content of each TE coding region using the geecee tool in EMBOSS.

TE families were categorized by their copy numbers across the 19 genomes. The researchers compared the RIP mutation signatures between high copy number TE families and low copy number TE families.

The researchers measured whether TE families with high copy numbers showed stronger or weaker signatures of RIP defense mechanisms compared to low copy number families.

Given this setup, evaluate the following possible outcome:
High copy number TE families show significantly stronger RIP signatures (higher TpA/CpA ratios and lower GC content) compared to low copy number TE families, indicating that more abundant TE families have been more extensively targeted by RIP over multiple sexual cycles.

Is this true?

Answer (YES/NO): YES